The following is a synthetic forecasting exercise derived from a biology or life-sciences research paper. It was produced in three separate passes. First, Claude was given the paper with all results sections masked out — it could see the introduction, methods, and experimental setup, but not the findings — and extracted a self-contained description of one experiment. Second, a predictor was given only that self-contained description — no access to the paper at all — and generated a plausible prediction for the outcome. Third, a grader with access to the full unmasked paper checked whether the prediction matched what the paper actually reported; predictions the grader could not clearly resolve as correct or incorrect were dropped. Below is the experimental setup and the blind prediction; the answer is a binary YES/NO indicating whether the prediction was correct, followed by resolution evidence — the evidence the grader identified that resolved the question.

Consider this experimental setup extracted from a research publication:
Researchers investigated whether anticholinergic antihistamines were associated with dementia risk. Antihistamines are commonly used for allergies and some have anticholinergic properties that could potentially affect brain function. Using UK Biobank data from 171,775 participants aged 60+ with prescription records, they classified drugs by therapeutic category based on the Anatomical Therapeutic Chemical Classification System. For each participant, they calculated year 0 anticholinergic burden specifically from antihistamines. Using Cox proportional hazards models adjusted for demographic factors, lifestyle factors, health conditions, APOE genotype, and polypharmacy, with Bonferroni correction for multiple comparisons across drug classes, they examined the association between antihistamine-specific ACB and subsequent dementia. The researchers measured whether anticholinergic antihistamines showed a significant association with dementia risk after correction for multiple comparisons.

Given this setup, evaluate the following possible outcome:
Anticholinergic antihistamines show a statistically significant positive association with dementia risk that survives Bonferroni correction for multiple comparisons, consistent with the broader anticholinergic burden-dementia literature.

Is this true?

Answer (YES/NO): NO